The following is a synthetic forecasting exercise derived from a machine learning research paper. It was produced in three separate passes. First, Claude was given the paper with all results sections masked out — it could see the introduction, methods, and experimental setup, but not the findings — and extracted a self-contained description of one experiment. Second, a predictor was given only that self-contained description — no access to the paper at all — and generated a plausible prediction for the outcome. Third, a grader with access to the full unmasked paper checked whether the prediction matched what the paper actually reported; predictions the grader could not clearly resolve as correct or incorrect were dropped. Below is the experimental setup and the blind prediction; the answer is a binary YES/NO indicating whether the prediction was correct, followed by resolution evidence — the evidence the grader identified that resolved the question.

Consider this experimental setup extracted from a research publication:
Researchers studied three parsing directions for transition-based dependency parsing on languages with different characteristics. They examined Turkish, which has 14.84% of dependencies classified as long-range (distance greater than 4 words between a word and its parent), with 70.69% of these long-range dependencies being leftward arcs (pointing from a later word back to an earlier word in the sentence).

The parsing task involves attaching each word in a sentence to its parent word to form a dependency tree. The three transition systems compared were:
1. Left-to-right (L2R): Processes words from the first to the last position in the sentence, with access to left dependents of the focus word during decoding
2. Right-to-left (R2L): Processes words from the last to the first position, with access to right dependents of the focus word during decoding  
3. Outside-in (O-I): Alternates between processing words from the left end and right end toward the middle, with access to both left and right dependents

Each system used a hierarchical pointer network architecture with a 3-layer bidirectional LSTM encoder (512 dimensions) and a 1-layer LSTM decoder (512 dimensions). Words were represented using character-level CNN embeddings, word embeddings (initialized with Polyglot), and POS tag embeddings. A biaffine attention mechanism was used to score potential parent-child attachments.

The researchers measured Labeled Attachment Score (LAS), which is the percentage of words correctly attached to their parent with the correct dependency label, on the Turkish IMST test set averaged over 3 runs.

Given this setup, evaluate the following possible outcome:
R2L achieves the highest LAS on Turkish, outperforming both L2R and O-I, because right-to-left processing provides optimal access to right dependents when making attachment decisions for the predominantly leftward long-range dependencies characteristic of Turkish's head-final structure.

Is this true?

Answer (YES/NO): YES